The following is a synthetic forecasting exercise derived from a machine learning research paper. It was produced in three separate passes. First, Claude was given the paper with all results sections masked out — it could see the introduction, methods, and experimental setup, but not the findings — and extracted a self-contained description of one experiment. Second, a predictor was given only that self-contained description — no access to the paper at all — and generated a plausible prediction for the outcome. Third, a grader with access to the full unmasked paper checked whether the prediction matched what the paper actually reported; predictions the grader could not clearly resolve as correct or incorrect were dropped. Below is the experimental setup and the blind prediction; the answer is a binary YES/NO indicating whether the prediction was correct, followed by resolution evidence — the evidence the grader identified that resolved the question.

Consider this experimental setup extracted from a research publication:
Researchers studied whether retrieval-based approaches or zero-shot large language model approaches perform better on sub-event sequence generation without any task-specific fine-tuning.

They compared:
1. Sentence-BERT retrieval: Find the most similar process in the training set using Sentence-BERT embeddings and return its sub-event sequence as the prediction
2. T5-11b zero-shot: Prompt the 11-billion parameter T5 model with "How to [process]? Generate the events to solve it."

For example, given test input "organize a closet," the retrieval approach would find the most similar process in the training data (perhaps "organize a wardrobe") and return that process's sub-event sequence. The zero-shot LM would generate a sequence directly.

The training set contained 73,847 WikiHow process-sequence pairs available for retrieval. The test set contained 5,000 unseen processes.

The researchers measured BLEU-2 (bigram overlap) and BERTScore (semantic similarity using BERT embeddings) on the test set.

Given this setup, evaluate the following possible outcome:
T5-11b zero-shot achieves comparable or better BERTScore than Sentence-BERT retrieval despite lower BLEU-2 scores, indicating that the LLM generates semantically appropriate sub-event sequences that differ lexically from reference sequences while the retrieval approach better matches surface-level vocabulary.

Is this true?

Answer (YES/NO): NO